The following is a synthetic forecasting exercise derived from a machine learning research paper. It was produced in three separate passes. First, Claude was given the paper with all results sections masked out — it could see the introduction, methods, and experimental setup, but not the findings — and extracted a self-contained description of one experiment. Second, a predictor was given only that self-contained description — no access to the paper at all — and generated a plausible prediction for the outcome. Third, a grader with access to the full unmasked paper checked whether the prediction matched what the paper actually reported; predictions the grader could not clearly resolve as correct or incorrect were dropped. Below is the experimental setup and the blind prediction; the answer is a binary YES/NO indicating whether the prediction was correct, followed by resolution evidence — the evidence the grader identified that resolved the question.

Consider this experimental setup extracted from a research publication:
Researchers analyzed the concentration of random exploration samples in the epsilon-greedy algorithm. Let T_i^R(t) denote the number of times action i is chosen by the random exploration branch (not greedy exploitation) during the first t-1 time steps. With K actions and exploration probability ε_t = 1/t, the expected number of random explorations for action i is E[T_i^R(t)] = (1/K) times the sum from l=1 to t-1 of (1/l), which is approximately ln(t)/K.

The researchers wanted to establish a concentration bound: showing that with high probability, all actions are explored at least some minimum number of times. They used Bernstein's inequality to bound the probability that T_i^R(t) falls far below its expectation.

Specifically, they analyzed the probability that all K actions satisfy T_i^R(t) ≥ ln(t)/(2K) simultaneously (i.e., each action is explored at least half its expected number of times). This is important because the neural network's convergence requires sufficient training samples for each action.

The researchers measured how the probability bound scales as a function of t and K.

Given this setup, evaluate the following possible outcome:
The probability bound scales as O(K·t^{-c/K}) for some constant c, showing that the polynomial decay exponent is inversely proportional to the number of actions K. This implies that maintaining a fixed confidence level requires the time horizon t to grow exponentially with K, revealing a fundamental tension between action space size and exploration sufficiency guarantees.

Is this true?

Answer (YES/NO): YES